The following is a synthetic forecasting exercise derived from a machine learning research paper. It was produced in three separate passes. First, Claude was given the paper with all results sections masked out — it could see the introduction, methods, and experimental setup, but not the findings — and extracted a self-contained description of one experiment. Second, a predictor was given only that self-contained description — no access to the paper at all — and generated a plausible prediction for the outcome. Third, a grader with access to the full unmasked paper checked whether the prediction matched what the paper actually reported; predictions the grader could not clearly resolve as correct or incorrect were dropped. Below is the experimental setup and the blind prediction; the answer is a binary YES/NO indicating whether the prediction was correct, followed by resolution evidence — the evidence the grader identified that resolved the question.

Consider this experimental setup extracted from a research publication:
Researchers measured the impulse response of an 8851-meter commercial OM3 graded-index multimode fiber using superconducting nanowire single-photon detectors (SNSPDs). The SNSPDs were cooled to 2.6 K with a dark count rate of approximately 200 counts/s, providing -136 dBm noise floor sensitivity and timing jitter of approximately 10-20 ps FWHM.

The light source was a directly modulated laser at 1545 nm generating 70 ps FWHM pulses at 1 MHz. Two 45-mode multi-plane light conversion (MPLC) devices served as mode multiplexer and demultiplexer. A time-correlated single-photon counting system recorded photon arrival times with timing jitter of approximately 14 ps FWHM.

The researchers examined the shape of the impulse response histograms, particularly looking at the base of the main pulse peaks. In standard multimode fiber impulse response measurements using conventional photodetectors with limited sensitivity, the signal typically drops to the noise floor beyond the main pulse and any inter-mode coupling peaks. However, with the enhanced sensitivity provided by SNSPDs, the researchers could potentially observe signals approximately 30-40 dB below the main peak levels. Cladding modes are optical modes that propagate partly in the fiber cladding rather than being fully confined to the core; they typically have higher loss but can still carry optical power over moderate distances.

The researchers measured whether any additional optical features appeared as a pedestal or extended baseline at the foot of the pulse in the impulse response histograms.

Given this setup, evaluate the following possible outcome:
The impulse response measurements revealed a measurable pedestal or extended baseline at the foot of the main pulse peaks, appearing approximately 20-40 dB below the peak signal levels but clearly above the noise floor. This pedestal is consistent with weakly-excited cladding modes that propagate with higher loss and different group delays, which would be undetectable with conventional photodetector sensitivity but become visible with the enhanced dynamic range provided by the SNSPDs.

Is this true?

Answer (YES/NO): NO